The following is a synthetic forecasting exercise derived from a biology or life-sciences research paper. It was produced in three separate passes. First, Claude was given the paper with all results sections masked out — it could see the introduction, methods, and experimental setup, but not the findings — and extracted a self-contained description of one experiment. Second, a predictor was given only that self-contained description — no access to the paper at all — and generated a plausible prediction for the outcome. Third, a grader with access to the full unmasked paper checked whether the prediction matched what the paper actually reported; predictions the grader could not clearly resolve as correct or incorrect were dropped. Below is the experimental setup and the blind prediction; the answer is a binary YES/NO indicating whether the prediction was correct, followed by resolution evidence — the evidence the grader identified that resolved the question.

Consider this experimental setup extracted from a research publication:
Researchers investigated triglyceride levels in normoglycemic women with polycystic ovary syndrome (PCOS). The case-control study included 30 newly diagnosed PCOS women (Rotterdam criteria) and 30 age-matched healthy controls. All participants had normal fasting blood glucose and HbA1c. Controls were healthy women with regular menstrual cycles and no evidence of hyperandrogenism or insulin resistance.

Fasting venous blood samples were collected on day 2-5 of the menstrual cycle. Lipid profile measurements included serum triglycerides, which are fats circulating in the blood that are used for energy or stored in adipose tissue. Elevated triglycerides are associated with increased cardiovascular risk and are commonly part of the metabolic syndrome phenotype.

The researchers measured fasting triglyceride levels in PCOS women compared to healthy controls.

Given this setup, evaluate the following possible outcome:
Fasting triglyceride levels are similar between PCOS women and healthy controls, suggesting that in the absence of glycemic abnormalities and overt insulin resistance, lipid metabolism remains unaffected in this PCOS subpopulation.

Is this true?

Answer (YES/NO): NO